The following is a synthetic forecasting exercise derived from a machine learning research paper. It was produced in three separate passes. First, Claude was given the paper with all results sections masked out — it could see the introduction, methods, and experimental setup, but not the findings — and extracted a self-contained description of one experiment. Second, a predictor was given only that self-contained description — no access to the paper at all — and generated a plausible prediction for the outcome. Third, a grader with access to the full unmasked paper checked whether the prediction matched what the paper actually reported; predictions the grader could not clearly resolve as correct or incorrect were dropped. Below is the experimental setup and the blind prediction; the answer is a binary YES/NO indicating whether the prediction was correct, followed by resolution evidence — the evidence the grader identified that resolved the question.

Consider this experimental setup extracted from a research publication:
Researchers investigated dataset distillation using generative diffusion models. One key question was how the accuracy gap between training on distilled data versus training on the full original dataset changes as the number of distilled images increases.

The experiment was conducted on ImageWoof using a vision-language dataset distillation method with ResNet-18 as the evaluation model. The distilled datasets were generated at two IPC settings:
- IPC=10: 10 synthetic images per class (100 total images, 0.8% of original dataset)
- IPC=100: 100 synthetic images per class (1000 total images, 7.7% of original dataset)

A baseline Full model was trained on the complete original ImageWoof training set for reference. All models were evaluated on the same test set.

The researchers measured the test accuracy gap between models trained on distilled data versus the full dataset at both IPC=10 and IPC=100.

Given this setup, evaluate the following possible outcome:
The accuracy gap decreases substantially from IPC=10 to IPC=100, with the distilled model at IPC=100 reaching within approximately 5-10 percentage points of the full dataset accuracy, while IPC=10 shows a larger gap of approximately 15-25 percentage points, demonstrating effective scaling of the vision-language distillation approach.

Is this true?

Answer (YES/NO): NO